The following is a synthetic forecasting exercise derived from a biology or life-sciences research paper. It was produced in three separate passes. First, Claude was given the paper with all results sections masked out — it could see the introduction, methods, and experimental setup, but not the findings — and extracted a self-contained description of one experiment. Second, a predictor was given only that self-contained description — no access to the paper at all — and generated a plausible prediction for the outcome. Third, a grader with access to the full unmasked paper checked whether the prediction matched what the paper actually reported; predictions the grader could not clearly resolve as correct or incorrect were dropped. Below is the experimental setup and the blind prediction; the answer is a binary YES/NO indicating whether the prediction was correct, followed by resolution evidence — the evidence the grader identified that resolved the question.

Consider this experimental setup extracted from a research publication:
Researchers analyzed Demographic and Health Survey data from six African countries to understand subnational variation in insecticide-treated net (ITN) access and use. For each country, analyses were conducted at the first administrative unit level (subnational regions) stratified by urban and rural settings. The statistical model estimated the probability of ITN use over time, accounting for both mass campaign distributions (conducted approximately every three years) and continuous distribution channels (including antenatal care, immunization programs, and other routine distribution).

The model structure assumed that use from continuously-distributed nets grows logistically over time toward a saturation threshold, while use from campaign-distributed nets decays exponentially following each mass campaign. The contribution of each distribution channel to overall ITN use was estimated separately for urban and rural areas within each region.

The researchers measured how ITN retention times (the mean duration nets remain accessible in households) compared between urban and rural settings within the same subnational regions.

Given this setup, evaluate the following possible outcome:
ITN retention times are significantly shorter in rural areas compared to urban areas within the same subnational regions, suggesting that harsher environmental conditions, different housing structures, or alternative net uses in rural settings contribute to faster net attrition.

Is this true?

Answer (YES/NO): NO